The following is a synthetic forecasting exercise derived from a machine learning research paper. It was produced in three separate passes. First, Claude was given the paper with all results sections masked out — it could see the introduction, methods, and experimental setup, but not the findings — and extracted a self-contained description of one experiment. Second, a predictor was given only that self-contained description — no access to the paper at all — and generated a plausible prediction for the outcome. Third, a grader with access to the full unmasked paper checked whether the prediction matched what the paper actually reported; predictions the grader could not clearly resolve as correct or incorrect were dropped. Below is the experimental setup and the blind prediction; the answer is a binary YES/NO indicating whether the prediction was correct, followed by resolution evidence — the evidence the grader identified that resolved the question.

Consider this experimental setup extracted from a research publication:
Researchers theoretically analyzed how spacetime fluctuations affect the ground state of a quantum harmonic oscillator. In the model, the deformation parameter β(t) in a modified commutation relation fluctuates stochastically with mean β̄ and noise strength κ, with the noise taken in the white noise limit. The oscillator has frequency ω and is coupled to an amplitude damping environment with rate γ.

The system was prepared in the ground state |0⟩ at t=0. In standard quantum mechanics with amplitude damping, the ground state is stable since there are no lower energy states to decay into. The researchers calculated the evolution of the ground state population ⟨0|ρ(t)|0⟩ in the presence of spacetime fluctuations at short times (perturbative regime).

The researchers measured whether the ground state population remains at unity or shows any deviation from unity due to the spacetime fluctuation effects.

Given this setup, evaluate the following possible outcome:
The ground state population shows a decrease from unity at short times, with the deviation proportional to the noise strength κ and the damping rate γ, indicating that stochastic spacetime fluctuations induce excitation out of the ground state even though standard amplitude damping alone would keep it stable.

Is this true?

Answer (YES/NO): NO